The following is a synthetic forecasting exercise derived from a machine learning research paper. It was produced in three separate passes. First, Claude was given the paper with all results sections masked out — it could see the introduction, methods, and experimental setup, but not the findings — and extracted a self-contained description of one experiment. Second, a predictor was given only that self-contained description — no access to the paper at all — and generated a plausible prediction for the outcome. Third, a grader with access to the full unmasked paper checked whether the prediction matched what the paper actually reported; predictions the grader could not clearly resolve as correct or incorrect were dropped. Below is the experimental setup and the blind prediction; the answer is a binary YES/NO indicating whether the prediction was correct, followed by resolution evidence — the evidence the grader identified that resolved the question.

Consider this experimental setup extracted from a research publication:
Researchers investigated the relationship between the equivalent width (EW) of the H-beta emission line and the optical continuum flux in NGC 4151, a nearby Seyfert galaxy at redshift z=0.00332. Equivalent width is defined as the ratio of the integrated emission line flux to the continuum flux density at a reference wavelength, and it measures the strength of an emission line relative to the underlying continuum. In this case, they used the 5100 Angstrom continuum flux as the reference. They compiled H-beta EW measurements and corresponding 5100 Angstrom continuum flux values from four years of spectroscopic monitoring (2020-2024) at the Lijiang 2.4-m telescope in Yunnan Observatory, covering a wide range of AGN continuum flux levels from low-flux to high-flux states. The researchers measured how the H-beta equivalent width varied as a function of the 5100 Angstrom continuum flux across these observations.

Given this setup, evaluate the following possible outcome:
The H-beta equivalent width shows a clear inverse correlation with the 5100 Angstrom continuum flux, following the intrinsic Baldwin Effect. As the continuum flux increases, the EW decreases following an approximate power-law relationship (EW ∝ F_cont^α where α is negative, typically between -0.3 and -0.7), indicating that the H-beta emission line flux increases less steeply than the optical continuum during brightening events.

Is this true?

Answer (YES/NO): YES